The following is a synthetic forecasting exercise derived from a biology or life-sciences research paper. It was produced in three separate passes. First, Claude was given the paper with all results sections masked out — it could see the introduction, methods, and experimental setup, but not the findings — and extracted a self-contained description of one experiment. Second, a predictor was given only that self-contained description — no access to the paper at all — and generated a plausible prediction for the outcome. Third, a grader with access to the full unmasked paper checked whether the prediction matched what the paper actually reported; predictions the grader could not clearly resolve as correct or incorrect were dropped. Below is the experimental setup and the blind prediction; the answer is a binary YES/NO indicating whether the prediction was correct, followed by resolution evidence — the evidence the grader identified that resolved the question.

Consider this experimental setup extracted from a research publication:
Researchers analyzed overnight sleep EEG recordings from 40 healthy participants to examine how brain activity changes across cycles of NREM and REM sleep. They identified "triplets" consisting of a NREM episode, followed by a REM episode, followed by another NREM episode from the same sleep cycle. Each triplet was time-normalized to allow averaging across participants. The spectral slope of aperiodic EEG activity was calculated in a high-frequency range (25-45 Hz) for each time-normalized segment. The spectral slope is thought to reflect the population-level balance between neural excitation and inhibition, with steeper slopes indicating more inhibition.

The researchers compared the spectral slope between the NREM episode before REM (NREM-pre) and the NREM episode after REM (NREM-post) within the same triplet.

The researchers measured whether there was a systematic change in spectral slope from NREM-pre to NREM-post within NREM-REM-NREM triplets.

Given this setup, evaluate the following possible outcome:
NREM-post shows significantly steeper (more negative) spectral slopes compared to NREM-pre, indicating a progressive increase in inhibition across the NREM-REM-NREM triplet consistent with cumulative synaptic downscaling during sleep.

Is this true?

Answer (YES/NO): YES